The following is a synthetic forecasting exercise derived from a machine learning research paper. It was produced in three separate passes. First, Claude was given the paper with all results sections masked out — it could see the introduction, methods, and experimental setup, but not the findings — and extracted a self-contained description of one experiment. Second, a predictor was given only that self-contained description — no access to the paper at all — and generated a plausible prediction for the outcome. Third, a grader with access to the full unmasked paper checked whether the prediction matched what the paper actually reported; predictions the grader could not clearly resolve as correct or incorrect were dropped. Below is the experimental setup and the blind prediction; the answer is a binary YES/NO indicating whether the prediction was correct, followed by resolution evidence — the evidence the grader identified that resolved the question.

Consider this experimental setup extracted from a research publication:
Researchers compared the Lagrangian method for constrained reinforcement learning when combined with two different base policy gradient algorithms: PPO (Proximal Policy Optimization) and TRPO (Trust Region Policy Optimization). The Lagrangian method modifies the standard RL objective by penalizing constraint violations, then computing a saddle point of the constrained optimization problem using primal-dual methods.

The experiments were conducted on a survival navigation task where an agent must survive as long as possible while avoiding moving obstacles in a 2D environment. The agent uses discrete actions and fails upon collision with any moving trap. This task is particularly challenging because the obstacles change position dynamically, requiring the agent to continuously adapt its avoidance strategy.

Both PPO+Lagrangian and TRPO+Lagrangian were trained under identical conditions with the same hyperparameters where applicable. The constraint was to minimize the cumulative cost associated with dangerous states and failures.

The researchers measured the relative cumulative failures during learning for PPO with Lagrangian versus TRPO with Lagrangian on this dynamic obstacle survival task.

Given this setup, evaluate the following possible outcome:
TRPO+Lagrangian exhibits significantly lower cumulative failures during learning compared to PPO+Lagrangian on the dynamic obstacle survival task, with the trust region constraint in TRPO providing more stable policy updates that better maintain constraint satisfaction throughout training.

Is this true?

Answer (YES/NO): NO